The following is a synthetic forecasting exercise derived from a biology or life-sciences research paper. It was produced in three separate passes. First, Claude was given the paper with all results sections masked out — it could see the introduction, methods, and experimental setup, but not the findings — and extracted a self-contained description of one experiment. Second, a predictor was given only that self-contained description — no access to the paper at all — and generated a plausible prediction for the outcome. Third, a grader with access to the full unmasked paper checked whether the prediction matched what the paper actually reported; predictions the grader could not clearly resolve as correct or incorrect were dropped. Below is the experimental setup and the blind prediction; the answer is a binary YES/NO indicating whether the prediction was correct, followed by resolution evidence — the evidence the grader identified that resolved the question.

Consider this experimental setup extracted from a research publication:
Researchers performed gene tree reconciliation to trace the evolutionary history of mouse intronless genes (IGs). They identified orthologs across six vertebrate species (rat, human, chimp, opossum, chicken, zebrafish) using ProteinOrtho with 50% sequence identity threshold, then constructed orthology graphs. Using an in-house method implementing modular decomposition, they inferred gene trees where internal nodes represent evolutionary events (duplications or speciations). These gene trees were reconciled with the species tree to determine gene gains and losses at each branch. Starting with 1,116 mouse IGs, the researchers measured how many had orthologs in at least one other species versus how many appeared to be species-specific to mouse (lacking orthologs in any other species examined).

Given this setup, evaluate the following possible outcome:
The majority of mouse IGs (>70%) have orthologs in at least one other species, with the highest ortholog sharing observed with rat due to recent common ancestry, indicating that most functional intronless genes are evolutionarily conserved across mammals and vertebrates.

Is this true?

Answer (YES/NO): NO